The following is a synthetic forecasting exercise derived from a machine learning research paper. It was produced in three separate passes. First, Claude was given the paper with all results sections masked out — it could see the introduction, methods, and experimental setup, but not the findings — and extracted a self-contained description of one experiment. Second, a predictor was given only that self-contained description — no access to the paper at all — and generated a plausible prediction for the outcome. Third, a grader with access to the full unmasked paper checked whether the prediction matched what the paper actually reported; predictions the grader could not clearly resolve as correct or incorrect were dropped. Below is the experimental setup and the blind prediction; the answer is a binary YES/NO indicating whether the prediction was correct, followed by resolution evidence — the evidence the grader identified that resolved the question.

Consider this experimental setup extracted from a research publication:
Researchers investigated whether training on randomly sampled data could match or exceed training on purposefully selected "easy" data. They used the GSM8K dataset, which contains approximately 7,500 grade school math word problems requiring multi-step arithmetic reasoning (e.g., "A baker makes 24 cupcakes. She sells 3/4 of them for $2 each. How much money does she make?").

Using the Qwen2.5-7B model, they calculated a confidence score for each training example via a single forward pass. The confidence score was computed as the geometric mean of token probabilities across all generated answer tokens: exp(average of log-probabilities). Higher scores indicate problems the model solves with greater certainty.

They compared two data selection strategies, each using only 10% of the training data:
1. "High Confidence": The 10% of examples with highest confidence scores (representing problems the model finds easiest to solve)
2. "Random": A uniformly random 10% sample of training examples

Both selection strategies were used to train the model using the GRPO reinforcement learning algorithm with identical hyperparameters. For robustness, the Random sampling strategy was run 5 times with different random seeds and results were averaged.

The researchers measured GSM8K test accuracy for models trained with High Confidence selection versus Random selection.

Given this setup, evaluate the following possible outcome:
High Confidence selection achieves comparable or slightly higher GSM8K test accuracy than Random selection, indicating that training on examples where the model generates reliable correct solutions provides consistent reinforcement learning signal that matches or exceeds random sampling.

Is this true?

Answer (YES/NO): NO